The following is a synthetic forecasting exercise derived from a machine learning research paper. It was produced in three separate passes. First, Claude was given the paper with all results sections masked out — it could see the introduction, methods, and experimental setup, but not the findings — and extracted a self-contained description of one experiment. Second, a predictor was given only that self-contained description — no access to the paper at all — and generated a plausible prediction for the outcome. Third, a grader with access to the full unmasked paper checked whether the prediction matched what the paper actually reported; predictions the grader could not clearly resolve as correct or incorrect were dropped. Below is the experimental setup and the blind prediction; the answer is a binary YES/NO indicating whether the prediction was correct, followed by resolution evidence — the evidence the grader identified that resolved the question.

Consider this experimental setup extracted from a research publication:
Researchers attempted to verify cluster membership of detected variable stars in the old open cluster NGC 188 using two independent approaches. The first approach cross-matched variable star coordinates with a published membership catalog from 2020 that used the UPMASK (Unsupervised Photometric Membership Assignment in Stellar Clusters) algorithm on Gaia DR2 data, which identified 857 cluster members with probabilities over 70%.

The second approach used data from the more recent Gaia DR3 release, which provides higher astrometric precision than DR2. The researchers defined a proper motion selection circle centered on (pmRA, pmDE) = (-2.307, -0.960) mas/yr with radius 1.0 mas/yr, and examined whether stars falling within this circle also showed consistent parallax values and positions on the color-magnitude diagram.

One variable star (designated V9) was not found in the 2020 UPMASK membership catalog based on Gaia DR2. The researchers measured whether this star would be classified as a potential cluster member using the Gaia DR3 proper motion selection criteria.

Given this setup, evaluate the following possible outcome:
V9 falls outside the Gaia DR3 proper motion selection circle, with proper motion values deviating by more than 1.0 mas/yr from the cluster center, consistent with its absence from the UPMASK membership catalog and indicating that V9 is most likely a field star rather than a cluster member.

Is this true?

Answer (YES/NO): NO